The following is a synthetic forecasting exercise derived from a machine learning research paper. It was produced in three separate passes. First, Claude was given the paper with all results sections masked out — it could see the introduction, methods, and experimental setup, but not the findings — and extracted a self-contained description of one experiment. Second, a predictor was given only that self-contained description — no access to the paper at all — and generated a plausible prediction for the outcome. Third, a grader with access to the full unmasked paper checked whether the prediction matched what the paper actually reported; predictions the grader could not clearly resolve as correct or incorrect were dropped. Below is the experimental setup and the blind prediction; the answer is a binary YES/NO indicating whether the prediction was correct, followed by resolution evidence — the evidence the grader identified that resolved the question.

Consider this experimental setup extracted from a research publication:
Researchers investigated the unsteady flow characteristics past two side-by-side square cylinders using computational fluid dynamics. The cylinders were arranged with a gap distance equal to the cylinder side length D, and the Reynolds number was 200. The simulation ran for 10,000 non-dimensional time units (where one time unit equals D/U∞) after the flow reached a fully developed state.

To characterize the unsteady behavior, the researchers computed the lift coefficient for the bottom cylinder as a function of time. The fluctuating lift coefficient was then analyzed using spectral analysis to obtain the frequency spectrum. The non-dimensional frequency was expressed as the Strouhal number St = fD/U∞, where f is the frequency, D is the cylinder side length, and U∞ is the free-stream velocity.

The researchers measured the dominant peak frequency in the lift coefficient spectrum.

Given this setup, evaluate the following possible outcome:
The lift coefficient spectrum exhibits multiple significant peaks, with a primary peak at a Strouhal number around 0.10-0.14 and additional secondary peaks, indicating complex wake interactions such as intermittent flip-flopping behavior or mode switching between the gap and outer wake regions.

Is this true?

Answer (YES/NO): NO